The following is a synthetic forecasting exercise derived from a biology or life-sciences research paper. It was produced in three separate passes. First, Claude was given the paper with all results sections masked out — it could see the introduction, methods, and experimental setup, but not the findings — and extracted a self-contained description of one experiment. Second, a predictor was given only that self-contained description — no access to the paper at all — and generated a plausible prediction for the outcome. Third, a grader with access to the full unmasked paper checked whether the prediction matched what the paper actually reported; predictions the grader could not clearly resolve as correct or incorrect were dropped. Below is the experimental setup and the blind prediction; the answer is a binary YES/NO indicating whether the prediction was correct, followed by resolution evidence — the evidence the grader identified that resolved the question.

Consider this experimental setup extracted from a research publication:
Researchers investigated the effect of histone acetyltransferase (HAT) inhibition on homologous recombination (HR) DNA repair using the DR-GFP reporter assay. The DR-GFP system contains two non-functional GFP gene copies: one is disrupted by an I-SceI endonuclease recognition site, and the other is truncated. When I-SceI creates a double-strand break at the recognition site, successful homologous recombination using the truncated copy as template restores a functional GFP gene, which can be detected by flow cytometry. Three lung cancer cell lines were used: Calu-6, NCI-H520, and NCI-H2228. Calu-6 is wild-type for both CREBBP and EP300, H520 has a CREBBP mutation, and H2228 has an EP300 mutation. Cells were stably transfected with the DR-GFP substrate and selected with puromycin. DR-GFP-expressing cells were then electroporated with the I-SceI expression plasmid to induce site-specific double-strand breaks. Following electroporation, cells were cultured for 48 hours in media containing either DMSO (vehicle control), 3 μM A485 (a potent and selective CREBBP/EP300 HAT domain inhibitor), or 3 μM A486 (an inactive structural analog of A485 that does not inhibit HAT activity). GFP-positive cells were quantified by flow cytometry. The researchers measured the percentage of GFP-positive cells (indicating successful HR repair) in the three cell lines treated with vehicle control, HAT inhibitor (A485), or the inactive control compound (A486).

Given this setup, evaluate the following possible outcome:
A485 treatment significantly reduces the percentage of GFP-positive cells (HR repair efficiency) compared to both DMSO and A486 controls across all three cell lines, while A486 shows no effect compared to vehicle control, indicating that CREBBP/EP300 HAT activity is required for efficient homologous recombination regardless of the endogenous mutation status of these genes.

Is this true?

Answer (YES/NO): NO